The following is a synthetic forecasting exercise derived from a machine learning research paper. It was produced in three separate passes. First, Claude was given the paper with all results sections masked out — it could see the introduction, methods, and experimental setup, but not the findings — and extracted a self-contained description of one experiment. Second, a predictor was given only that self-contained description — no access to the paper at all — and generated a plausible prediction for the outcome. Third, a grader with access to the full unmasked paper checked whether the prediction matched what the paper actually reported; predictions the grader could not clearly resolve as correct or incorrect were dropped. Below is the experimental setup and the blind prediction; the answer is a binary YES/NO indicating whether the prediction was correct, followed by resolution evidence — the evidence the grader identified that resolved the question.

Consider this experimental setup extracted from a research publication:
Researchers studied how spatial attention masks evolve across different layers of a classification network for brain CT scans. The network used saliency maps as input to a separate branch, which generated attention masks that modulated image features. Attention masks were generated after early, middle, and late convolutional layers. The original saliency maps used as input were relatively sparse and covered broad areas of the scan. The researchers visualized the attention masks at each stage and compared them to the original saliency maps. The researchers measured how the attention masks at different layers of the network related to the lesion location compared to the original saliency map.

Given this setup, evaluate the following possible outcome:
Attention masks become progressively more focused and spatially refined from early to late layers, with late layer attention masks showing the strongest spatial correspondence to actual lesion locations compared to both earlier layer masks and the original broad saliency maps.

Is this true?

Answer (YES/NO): YES